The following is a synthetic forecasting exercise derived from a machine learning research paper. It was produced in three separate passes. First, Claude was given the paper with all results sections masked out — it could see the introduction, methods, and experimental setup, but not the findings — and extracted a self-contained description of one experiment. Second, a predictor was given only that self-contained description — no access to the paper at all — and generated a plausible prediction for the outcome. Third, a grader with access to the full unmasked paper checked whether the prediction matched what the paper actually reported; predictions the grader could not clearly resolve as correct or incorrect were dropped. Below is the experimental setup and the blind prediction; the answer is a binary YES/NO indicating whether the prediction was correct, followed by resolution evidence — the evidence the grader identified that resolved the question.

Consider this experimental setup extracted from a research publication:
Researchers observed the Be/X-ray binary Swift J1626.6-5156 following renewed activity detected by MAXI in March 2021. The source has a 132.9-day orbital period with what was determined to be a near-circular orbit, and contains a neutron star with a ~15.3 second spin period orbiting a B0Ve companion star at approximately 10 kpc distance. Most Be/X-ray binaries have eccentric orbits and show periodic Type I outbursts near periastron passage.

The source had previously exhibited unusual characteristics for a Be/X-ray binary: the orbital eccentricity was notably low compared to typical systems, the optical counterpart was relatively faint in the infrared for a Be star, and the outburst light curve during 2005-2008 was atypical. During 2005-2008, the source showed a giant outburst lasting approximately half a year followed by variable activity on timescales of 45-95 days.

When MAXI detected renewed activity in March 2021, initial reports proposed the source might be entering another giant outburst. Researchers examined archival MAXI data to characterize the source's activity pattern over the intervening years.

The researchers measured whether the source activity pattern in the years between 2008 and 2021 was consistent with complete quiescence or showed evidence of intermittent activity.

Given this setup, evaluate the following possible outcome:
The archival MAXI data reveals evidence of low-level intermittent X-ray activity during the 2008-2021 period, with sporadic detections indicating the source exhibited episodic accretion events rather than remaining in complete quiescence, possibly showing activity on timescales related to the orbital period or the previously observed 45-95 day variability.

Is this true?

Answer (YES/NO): YES